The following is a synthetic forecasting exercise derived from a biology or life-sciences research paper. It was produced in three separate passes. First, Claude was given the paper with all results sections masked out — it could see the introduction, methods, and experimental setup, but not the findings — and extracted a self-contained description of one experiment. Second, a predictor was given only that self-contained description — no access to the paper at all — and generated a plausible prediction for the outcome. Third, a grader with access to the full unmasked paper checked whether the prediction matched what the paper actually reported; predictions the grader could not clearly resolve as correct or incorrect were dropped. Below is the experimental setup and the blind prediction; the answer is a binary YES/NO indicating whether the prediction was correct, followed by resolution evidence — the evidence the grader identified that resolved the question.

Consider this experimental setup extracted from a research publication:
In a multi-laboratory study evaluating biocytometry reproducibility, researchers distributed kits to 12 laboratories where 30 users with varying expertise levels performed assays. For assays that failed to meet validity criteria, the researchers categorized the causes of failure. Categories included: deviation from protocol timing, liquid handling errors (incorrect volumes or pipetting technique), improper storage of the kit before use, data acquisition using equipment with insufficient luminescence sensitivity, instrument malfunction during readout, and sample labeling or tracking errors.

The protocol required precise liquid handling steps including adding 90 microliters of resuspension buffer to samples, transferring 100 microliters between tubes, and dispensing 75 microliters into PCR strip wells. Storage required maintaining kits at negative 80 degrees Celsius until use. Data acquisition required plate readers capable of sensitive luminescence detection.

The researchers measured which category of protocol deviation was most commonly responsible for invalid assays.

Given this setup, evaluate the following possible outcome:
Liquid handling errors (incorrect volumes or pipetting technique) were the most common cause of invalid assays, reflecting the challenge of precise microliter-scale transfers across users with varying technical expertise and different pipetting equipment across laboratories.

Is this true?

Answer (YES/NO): YES